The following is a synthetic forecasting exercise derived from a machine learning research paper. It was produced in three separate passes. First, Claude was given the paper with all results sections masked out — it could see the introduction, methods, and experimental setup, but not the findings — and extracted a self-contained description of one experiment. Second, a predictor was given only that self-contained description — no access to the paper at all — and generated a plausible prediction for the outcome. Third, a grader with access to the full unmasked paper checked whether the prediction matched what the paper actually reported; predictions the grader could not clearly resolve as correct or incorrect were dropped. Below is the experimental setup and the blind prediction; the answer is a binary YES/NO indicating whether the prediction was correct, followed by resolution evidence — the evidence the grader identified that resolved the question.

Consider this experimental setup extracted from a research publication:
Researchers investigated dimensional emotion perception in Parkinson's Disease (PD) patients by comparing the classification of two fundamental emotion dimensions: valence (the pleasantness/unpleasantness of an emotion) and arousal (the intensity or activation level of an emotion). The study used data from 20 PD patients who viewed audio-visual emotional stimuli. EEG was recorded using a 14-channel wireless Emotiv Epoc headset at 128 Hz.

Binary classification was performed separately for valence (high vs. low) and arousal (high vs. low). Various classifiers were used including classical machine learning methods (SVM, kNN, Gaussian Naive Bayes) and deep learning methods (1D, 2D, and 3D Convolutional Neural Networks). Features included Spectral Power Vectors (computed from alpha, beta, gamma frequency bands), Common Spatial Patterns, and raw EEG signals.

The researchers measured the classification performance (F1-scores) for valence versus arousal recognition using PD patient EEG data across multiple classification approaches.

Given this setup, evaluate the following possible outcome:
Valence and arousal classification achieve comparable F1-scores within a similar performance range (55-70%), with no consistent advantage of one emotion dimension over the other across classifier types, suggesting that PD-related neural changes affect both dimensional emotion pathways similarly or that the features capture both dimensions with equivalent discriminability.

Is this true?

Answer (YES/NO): NO